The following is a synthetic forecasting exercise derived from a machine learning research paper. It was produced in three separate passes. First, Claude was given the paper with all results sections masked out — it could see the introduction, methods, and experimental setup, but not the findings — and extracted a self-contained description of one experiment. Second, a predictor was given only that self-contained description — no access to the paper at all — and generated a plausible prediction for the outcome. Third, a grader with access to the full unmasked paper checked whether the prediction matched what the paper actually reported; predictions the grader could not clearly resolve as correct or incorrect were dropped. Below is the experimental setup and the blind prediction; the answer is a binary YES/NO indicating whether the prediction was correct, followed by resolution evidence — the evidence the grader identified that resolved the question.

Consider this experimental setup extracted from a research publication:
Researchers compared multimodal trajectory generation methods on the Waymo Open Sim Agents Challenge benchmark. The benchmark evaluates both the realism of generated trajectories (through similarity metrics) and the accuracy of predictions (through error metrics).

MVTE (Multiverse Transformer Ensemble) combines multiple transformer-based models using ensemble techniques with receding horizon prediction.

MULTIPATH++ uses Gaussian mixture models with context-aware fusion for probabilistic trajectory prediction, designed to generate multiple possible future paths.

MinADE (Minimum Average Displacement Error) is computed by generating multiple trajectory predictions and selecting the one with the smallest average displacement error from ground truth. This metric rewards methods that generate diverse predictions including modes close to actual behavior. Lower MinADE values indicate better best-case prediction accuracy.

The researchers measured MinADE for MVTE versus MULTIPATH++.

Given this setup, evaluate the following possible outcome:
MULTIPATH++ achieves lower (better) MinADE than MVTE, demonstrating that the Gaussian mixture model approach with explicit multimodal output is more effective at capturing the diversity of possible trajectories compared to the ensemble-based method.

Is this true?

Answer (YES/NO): NO